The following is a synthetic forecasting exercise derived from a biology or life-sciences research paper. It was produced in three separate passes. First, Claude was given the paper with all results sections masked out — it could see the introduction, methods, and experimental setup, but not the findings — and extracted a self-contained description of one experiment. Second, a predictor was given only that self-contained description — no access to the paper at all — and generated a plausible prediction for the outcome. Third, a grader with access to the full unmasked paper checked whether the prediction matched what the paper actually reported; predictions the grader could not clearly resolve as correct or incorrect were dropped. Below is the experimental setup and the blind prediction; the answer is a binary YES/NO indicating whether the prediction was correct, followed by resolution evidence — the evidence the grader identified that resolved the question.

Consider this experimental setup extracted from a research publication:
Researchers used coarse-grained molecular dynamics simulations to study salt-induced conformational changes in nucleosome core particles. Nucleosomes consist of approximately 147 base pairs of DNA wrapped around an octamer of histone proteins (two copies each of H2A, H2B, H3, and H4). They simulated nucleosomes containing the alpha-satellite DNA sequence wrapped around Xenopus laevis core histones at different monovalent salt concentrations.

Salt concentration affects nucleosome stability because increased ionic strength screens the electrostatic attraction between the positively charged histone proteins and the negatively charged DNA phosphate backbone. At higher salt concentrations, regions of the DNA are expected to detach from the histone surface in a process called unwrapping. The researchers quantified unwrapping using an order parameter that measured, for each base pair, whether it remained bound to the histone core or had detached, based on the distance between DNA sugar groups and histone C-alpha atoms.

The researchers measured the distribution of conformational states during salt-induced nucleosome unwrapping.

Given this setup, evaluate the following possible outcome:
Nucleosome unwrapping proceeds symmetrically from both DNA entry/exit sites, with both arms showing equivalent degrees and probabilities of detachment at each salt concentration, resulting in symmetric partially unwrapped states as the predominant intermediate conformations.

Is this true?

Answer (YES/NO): NO